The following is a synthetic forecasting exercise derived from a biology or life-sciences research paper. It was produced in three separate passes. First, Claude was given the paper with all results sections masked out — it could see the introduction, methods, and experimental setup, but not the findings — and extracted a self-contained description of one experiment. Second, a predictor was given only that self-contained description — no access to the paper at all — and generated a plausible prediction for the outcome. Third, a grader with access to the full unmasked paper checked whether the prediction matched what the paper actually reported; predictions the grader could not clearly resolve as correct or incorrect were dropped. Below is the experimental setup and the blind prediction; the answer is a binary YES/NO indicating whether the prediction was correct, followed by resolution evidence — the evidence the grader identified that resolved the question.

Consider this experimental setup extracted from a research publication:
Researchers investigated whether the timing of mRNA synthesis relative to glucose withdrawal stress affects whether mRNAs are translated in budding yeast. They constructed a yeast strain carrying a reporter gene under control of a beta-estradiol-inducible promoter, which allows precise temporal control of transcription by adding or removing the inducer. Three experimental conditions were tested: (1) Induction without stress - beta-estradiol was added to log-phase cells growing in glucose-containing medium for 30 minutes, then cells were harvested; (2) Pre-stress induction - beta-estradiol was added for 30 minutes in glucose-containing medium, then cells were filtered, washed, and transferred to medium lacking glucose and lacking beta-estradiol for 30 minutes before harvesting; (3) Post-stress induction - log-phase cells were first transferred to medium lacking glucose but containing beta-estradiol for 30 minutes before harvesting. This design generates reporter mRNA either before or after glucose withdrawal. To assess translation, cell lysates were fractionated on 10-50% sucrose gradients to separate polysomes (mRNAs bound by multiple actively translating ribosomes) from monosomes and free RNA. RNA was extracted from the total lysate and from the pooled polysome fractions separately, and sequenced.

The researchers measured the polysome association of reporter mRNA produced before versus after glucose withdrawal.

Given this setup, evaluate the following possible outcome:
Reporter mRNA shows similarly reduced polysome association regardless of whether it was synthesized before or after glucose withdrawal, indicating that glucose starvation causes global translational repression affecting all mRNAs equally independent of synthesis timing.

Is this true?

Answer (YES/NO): NO